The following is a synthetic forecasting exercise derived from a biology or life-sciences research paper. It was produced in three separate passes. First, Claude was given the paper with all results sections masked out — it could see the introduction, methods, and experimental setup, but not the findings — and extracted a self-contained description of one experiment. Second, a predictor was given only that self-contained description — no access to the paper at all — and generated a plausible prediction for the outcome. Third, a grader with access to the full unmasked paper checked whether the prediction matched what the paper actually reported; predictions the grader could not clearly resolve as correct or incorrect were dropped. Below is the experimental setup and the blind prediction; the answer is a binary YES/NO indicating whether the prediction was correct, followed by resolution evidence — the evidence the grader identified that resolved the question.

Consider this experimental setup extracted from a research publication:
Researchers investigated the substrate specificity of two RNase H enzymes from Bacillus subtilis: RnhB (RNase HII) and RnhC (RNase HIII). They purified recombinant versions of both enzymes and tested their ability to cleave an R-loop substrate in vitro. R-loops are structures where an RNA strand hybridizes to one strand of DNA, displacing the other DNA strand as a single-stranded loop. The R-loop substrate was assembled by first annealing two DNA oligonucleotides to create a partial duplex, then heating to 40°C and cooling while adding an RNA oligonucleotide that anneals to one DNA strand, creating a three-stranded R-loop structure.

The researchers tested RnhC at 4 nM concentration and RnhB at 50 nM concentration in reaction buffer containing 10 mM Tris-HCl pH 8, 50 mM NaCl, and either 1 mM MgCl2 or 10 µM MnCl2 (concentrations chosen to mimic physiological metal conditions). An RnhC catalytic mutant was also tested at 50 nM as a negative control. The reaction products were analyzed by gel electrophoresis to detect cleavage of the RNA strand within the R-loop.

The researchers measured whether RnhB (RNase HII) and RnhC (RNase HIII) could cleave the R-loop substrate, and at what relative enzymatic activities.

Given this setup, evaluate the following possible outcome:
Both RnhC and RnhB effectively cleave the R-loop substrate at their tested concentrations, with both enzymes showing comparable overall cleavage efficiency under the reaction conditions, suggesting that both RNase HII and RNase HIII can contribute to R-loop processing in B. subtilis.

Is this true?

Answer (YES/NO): NO